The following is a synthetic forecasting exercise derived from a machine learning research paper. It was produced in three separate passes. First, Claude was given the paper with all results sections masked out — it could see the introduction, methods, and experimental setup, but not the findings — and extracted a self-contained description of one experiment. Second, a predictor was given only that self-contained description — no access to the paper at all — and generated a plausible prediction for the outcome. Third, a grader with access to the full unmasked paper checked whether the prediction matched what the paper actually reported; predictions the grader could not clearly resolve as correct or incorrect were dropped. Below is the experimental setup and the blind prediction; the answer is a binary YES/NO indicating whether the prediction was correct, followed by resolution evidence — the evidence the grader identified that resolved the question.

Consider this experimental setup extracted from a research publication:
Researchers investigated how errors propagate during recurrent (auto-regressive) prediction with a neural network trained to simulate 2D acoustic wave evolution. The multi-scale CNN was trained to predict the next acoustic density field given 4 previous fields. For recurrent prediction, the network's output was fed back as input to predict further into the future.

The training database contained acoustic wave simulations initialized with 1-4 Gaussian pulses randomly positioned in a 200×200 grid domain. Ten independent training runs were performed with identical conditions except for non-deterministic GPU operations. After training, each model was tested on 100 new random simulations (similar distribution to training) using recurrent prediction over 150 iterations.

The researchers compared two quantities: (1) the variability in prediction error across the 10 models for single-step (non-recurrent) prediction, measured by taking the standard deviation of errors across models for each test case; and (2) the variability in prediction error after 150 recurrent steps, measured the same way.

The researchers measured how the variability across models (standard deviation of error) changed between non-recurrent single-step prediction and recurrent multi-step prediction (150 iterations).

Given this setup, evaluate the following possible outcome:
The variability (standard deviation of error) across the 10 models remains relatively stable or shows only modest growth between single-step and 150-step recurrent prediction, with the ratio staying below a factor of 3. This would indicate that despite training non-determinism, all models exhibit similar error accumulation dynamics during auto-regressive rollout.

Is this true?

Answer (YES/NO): NO